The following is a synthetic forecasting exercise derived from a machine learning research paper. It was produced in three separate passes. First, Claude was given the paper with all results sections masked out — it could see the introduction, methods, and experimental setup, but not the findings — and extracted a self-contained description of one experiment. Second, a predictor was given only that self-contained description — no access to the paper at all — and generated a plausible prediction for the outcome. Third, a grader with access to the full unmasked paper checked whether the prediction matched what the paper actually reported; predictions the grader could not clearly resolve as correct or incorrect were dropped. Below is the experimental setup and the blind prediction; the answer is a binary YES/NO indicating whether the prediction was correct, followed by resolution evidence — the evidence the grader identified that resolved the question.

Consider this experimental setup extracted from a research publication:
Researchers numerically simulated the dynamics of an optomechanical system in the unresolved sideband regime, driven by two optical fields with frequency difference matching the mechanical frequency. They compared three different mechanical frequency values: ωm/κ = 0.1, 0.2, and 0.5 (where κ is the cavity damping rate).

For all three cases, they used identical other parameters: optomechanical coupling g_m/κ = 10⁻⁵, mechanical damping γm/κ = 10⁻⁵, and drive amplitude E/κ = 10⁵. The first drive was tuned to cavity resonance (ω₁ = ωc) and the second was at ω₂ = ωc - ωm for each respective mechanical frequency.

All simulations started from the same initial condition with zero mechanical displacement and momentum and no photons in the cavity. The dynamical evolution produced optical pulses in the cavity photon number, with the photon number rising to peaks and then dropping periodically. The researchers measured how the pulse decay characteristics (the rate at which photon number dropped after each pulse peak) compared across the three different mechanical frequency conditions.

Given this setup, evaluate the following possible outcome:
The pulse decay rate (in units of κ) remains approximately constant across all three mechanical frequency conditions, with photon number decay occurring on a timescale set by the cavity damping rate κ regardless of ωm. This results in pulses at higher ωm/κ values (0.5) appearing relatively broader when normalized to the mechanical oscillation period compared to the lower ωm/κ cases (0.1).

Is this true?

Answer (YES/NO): NO